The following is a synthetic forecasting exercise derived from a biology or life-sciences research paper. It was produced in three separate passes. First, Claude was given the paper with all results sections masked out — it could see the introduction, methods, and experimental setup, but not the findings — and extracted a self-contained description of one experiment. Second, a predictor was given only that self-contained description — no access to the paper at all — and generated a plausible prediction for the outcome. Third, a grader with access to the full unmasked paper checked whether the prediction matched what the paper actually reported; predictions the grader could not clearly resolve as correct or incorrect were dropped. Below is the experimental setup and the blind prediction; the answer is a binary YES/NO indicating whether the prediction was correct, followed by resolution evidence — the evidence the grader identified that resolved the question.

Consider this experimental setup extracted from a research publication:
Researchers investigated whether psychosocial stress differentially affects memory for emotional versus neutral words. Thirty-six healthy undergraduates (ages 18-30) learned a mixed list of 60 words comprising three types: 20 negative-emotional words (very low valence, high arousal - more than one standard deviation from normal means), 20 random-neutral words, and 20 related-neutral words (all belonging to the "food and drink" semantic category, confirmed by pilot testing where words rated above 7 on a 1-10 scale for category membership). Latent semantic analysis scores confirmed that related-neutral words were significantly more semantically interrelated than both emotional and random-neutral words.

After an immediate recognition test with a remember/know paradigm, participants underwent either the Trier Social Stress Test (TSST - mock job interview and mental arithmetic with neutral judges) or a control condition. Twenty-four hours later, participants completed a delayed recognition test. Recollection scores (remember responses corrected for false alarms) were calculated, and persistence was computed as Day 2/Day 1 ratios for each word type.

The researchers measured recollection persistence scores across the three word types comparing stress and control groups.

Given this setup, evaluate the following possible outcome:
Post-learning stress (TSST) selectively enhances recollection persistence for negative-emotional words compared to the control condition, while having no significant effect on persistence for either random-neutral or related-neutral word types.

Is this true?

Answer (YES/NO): NO